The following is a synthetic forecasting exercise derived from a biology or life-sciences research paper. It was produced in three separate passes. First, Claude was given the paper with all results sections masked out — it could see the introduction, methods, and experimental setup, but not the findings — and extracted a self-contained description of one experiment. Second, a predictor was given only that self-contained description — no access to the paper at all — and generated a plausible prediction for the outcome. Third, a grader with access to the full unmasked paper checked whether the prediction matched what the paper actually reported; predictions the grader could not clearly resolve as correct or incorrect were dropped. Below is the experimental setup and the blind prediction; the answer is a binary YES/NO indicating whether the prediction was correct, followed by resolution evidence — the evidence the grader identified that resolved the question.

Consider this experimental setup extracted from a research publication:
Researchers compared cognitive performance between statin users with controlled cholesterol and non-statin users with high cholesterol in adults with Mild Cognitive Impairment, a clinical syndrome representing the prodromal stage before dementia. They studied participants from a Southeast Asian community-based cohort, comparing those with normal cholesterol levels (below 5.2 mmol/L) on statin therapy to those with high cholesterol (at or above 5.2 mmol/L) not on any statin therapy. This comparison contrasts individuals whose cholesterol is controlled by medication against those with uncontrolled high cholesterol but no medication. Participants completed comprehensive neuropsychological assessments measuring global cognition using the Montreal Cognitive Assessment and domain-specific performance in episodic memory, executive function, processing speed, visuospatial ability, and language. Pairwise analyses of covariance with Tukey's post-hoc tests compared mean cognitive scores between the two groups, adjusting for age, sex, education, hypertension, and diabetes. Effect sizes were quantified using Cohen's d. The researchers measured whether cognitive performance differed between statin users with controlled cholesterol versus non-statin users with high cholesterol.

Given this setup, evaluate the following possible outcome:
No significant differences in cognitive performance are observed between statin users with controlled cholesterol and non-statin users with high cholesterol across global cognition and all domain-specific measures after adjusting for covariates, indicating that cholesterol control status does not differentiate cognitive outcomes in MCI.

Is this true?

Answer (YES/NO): NO